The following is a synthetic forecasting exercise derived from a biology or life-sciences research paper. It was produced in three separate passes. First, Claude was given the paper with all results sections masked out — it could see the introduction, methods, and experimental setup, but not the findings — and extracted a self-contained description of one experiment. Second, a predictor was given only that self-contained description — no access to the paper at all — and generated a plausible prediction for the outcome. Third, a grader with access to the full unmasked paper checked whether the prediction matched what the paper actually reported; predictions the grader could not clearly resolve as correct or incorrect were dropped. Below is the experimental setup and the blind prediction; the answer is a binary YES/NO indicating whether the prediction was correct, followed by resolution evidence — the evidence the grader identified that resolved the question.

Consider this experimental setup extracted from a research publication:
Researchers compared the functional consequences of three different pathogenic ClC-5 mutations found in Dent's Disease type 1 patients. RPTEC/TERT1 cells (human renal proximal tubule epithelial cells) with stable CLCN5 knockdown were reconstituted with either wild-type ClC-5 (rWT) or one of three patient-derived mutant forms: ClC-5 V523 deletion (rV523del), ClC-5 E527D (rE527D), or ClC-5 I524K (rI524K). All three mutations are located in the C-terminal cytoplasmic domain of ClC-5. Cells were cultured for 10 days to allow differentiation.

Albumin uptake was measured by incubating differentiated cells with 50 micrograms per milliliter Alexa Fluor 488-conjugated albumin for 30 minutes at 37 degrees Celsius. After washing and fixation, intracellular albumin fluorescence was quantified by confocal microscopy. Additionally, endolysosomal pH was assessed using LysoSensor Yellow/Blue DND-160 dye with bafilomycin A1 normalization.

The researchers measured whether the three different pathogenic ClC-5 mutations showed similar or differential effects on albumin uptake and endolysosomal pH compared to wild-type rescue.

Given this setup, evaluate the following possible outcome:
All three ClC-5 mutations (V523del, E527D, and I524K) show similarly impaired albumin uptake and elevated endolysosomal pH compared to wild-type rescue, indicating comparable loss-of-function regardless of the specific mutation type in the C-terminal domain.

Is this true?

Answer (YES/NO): NO